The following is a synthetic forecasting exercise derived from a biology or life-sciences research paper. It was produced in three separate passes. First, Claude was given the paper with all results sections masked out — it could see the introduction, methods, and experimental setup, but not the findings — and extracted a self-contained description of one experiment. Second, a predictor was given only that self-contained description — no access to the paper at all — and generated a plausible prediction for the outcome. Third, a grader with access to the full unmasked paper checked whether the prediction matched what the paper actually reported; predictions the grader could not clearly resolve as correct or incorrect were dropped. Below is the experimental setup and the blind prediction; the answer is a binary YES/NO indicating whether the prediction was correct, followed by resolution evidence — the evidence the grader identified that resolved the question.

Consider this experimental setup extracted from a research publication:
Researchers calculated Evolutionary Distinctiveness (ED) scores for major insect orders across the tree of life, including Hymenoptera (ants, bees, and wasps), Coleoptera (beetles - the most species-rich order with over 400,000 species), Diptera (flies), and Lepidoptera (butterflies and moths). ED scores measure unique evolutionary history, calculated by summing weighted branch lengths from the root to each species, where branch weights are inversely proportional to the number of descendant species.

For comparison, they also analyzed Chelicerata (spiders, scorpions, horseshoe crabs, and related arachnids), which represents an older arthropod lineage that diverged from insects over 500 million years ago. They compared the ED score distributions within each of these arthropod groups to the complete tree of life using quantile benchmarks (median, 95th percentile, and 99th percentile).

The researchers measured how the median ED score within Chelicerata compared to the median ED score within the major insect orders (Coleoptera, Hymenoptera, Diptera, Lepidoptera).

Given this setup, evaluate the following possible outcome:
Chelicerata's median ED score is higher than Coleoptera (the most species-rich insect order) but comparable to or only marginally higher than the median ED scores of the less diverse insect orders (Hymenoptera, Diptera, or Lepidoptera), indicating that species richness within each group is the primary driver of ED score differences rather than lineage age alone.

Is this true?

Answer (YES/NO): NO